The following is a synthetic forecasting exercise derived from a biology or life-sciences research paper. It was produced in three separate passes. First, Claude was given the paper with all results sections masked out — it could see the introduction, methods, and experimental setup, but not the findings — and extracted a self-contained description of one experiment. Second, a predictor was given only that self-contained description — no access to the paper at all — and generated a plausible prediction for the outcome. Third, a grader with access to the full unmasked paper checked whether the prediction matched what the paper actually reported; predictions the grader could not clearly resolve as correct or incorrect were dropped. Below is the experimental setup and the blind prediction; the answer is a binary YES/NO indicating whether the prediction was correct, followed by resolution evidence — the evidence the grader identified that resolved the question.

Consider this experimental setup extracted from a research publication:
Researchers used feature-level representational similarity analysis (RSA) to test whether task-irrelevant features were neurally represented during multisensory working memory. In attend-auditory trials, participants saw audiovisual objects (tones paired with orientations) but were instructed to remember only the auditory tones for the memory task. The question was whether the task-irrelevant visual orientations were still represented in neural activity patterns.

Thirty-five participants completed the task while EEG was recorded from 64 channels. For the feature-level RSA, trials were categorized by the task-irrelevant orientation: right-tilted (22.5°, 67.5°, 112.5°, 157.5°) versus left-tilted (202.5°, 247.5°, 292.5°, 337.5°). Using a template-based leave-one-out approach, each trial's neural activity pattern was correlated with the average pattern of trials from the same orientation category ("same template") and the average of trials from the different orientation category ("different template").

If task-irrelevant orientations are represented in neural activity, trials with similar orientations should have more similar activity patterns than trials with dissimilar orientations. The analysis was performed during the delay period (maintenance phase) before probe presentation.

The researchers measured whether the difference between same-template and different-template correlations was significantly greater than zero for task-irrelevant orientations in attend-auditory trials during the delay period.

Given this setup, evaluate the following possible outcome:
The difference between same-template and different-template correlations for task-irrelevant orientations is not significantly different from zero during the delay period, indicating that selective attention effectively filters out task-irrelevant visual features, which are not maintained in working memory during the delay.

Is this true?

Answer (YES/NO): NO